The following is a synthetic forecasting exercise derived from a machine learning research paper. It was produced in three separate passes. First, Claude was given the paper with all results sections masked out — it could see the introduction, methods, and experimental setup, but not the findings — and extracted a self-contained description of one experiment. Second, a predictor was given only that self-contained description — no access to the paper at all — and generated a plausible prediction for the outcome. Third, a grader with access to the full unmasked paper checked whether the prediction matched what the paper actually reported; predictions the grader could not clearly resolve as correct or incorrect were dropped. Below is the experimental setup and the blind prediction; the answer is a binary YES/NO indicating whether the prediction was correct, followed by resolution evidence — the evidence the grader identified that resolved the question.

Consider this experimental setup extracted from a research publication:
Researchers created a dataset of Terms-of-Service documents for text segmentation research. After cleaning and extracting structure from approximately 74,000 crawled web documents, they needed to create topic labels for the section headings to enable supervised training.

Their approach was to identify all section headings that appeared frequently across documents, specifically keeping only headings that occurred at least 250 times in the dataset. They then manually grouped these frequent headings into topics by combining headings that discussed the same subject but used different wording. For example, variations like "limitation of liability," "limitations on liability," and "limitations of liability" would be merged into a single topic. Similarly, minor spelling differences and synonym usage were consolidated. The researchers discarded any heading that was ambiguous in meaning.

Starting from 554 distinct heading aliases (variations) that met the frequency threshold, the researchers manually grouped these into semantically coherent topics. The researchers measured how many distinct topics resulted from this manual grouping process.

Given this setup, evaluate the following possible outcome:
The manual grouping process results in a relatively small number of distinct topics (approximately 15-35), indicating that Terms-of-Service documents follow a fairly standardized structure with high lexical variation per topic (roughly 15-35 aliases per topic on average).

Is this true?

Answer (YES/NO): NO